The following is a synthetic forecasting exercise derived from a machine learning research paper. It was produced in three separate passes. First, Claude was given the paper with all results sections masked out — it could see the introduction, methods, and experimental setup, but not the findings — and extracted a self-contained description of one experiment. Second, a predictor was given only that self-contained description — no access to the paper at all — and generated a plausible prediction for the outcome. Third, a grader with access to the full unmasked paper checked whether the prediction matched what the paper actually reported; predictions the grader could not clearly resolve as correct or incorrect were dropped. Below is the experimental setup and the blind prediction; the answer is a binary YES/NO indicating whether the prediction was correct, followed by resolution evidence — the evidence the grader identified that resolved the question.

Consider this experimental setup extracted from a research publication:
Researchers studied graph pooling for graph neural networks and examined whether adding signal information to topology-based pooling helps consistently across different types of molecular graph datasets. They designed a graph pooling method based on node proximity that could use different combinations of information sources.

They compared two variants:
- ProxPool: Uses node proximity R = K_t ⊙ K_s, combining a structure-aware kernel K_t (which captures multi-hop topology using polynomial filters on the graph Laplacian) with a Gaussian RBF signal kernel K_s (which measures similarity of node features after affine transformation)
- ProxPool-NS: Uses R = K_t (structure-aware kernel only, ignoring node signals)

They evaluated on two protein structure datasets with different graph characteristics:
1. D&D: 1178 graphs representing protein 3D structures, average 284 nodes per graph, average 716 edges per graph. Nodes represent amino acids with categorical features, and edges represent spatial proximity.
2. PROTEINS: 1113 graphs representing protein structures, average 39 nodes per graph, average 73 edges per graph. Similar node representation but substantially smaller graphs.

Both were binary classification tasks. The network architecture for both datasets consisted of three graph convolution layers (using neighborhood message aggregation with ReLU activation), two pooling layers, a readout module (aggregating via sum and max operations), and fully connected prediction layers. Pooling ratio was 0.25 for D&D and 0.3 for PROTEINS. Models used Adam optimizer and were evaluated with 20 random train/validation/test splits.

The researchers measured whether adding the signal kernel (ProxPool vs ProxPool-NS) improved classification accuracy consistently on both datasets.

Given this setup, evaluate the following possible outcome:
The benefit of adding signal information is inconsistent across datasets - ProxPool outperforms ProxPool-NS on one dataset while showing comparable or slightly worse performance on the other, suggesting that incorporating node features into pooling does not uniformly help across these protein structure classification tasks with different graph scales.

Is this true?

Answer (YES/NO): YES